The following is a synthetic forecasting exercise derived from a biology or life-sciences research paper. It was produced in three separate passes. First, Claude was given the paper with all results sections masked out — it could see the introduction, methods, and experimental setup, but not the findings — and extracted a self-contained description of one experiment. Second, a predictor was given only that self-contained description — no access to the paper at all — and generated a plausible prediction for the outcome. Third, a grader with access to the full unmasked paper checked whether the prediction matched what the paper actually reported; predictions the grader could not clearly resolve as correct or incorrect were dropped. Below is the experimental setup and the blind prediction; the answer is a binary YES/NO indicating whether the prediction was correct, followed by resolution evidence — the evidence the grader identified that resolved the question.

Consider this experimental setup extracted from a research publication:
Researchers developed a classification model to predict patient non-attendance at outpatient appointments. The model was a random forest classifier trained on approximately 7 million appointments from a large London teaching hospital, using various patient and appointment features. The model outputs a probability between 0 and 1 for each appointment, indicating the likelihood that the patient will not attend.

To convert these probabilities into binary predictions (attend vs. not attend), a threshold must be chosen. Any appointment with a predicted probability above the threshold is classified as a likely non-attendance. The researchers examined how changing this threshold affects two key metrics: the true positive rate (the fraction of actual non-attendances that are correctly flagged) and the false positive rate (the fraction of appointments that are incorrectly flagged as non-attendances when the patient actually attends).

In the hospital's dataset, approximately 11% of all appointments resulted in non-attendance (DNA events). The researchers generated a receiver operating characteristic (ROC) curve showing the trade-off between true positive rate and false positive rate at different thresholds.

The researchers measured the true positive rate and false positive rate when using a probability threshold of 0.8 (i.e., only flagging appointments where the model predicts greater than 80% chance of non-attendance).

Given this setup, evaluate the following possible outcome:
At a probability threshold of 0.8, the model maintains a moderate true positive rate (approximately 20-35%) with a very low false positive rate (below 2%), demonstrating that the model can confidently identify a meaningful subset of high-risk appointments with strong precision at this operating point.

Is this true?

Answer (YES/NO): NO